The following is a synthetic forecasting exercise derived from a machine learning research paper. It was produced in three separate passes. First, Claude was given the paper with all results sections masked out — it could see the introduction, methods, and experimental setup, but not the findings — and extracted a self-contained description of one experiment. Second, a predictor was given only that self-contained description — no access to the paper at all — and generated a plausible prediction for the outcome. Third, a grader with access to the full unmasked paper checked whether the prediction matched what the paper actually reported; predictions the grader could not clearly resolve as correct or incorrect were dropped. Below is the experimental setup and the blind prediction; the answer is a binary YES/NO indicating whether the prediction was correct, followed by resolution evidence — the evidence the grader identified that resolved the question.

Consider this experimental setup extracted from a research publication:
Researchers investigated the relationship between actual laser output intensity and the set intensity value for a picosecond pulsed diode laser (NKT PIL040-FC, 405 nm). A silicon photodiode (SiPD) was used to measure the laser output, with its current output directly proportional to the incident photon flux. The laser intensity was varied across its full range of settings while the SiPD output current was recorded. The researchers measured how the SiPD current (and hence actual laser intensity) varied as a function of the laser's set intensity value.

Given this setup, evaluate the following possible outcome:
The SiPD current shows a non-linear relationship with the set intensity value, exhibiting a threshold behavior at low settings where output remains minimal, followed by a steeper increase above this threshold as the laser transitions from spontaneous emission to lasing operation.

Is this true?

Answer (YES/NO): YES